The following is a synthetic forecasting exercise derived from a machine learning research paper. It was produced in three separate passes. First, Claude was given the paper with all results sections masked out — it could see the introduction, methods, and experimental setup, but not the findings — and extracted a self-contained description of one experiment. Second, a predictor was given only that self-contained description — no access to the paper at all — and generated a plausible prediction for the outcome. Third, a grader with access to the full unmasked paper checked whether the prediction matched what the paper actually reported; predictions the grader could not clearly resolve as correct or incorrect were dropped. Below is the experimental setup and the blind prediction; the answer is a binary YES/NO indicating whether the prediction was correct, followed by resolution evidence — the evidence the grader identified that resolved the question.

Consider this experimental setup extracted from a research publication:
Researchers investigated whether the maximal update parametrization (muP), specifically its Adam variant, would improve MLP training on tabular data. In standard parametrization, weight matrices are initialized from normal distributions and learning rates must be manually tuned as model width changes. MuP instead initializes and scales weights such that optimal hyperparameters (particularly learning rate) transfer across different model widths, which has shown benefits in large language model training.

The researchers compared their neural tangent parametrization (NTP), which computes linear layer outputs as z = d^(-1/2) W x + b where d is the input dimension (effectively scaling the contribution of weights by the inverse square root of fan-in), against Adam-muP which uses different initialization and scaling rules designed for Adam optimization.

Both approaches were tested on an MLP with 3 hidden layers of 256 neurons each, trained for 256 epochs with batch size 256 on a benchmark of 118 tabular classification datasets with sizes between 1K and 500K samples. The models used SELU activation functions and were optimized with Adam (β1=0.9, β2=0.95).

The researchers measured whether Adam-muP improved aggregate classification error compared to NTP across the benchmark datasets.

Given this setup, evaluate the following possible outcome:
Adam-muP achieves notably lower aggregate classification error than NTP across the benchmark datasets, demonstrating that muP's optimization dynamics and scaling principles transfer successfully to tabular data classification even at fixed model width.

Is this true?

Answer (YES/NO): NO